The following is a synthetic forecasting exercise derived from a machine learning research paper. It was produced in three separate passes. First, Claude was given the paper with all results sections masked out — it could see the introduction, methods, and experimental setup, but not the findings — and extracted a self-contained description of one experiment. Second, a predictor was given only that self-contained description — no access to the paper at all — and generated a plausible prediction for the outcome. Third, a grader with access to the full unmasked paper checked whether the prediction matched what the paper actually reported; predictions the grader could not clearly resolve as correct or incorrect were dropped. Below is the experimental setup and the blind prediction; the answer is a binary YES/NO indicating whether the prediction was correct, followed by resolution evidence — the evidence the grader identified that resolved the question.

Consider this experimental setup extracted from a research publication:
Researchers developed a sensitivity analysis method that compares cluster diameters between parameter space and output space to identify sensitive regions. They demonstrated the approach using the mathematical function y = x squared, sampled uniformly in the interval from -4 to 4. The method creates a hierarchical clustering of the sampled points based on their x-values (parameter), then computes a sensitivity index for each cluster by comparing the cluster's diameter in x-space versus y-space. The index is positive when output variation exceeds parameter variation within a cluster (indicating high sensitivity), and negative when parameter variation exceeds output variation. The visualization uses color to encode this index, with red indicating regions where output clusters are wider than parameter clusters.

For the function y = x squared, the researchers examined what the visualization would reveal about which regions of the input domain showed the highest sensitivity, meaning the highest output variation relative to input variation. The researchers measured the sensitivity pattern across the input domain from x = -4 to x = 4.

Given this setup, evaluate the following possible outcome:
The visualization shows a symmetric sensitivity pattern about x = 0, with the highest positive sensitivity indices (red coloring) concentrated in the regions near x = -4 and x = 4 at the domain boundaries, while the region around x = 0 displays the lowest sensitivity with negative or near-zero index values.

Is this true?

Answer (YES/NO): YES